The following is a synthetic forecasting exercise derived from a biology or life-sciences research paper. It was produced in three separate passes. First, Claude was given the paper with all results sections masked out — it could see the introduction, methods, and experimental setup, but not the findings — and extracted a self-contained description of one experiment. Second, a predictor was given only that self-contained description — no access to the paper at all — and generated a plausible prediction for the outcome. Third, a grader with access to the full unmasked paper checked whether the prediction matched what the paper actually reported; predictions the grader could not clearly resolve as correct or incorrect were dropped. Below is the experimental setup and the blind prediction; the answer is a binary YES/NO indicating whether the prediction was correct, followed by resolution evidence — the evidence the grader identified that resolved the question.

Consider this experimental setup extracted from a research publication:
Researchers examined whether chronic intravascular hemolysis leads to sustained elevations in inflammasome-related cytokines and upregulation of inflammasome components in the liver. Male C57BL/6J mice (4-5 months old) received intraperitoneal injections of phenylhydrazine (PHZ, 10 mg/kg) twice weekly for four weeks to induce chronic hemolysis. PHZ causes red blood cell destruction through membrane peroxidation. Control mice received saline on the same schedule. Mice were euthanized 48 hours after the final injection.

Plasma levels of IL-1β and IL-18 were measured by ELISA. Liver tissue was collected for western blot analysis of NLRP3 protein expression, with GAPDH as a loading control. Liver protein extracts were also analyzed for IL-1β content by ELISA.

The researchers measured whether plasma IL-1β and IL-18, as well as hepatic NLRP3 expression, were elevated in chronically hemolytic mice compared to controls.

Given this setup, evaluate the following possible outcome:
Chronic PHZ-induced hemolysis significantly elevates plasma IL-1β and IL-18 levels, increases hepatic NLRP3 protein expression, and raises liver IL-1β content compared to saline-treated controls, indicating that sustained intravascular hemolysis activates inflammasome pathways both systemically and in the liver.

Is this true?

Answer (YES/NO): NO